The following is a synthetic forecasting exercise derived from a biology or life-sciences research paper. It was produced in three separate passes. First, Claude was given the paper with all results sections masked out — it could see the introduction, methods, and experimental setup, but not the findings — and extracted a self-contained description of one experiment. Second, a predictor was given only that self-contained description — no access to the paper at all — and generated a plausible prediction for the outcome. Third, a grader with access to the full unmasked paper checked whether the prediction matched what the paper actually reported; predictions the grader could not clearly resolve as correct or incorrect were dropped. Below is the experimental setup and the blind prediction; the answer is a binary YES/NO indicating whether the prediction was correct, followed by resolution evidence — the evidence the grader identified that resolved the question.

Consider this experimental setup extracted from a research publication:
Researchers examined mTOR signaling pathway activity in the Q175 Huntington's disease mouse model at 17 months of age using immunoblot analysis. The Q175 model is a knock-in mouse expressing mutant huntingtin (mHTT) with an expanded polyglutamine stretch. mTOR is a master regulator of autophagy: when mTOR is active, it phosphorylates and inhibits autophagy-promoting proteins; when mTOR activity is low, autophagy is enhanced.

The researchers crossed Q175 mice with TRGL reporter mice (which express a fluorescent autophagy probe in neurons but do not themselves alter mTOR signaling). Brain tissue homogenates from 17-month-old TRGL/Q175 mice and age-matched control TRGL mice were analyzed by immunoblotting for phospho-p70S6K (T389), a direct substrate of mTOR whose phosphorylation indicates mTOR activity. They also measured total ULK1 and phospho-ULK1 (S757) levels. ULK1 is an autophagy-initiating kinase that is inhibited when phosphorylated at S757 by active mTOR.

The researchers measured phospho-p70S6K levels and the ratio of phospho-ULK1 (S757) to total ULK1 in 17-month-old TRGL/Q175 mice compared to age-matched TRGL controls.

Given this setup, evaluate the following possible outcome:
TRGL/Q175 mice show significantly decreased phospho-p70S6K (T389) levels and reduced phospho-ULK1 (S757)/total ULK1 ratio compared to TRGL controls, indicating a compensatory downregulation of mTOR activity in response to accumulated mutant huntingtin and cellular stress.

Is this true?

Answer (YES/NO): YES